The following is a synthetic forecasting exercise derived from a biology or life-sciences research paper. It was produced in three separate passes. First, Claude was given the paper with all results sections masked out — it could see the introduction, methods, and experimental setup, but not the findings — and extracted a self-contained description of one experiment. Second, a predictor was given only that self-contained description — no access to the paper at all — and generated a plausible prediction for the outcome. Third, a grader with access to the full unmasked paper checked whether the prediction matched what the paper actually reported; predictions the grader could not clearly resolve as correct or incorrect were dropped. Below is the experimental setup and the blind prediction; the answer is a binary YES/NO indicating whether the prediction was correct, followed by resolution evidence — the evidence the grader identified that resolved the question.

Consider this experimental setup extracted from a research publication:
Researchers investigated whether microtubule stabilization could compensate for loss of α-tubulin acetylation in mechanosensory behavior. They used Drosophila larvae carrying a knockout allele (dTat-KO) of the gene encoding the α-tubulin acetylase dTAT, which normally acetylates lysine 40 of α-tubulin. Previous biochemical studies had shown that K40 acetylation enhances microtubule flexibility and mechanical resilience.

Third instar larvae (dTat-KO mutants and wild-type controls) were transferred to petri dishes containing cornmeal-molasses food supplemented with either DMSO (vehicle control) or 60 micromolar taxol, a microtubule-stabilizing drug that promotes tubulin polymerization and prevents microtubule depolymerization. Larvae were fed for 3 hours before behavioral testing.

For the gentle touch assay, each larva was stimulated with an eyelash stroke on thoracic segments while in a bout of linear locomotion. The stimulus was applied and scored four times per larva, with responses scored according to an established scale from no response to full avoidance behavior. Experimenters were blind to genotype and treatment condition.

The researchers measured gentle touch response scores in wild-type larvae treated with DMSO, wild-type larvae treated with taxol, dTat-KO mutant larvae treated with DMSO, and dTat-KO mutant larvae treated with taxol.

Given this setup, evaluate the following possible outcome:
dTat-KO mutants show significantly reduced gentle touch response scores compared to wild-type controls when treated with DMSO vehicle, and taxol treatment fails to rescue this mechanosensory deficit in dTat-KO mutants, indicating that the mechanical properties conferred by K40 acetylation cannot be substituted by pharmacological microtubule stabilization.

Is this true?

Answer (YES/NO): NO